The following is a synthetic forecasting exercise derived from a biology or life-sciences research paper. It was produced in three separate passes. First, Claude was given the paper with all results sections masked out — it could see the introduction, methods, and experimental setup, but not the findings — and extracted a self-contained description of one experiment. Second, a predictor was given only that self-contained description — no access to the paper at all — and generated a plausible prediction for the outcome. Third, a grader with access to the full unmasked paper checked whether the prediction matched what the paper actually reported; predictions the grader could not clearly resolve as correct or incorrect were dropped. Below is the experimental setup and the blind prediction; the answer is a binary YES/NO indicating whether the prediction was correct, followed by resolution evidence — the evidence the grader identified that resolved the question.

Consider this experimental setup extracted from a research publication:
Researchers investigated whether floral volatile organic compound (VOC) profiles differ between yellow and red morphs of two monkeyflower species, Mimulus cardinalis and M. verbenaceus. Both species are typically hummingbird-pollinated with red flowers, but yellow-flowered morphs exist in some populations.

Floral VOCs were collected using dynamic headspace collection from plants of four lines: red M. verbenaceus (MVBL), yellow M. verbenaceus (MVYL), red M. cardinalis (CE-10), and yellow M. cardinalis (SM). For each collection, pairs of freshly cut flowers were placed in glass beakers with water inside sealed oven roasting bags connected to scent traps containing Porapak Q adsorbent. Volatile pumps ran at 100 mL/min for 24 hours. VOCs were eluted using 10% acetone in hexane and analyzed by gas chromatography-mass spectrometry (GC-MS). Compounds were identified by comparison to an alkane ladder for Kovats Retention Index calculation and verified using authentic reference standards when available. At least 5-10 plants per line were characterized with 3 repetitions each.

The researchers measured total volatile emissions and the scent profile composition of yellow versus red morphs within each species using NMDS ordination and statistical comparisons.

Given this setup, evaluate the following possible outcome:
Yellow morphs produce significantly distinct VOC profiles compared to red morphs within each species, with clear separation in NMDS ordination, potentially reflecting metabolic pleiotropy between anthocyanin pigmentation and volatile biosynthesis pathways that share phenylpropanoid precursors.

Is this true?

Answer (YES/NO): NO